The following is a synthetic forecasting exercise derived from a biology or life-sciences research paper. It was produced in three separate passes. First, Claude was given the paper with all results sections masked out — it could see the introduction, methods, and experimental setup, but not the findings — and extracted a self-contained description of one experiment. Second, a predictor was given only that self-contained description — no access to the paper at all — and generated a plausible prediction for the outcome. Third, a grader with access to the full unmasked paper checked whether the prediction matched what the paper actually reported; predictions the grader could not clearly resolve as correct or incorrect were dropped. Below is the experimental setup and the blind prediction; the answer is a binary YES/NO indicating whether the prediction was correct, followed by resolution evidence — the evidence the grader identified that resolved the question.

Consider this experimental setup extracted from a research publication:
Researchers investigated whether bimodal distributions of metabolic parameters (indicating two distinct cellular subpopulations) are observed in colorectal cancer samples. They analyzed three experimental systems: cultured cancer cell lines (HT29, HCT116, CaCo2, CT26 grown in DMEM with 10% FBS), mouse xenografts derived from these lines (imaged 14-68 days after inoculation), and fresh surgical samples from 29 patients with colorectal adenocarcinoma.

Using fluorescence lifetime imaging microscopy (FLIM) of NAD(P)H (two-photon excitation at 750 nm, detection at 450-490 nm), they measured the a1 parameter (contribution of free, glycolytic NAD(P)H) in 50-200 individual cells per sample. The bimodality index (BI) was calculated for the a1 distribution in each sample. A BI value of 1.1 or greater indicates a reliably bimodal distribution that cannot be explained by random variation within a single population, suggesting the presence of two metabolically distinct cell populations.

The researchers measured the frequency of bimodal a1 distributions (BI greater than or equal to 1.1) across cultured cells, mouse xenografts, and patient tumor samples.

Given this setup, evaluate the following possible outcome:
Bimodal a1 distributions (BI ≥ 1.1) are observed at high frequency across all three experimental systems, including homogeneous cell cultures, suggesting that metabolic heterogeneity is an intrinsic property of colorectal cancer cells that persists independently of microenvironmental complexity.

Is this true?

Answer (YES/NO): NO